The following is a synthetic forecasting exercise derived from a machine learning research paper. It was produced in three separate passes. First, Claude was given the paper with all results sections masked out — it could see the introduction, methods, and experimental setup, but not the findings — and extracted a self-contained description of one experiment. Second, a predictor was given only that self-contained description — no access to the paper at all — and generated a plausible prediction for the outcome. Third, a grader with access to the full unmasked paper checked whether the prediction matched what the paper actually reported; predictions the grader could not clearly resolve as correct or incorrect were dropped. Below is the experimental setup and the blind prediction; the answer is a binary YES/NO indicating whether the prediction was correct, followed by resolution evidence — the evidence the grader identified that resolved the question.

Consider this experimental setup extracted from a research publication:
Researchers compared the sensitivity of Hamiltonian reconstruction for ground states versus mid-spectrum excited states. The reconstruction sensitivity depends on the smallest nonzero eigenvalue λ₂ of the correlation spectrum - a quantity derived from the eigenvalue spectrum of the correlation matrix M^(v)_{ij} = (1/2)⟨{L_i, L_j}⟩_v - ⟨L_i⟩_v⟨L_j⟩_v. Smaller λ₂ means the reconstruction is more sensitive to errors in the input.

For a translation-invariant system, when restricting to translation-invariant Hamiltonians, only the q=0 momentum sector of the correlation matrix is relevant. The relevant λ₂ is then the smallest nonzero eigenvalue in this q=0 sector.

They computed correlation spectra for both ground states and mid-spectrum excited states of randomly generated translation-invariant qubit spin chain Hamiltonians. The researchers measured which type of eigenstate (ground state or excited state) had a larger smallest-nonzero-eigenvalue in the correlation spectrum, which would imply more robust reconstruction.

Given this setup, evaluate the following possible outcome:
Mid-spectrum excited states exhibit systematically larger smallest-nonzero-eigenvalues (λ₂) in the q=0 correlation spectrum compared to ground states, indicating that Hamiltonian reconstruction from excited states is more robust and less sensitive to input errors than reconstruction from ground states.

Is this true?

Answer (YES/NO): YES